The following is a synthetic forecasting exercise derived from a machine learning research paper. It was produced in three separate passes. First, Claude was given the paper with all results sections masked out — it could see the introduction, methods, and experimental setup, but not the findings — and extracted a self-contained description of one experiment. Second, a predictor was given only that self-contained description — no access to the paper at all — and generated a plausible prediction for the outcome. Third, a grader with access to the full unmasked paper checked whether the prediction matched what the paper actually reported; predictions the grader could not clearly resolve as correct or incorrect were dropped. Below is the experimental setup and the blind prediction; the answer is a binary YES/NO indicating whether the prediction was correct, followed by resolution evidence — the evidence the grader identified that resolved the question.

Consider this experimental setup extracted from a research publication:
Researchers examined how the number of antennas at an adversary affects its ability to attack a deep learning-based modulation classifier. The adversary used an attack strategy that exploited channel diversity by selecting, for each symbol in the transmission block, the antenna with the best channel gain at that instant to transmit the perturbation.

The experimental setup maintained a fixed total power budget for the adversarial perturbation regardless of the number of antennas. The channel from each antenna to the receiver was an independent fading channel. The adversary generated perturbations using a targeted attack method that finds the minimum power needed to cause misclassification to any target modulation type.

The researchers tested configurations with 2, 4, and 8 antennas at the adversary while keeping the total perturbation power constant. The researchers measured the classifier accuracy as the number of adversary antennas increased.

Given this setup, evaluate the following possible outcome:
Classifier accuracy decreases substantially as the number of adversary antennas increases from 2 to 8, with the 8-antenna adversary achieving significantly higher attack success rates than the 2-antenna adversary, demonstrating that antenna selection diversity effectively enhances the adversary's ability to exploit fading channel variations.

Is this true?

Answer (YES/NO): YES